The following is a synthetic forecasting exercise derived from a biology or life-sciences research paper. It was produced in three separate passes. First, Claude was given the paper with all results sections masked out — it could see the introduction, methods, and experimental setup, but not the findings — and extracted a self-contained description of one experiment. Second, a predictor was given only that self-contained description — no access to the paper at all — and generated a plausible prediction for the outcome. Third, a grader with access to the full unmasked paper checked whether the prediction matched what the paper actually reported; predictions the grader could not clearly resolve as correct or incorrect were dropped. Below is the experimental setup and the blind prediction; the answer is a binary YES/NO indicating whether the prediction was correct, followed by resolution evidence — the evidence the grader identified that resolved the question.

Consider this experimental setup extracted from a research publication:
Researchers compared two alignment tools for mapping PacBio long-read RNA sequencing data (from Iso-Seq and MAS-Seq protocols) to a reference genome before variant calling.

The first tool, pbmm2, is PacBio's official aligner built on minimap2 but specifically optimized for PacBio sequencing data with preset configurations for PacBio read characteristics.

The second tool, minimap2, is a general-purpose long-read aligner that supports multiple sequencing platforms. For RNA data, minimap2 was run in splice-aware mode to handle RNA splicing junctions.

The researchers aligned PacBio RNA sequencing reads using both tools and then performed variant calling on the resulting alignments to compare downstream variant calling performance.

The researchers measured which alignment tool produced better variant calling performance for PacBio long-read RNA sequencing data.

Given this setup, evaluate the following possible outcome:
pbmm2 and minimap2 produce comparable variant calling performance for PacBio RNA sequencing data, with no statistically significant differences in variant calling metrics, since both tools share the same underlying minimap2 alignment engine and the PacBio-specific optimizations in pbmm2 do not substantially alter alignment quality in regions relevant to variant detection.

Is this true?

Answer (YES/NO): NO